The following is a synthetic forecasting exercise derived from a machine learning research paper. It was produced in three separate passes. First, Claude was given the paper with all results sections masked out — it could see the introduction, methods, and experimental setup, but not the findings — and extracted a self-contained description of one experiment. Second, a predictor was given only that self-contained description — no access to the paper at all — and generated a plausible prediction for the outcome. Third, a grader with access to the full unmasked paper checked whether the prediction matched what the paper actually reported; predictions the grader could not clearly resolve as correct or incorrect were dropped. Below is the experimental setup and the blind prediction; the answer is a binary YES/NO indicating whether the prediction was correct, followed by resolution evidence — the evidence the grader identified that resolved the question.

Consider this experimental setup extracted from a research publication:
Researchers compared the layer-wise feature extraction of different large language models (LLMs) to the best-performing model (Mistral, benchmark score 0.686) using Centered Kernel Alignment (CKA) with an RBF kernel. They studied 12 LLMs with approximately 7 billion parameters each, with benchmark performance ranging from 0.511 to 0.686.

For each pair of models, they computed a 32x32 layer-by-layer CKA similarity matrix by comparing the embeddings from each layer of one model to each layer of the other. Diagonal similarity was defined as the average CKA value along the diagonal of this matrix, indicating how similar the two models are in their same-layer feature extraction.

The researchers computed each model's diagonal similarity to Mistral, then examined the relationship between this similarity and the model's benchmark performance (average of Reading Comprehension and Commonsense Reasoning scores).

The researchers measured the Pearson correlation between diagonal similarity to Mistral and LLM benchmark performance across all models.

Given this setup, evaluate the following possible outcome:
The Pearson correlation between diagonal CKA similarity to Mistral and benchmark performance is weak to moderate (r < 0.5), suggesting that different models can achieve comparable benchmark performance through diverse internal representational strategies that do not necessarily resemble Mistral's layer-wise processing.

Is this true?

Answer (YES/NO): NO